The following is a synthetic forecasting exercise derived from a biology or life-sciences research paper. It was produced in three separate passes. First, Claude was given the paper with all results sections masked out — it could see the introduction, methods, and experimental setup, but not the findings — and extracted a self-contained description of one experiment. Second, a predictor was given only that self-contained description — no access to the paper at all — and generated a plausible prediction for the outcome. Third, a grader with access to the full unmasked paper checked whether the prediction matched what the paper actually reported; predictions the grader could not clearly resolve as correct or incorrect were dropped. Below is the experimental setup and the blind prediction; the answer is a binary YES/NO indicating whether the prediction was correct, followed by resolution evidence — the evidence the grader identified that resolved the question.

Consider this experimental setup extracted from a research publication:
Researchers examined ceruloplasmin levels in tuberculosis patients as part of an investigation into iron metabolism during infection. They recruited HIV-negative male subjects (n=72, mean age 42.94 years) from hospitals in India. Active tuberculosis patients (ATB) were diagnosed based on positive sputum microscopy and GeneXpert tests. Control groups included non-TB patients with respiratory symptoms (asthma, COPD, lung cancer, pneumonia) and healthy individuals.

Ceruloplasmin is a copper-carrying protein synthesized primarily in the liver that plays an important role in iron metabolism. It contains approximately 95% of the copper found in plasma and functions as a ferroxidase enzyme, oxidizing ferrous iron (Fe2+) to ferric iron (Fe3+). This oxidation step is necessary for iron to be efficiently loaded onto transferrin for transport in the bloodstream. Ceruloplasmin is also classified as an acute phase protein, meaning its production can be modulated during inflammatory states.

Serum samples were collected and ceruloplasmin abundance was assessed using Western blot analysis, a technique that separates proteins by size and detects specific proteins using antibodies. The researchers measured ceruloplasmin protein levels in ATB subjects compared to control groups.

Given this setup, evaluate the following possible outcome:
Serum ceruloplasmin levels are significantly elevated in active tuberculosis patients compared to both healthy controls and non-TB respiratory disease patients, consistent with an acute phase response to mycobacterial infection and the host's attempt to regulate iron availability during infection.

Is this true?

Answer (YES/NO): YES